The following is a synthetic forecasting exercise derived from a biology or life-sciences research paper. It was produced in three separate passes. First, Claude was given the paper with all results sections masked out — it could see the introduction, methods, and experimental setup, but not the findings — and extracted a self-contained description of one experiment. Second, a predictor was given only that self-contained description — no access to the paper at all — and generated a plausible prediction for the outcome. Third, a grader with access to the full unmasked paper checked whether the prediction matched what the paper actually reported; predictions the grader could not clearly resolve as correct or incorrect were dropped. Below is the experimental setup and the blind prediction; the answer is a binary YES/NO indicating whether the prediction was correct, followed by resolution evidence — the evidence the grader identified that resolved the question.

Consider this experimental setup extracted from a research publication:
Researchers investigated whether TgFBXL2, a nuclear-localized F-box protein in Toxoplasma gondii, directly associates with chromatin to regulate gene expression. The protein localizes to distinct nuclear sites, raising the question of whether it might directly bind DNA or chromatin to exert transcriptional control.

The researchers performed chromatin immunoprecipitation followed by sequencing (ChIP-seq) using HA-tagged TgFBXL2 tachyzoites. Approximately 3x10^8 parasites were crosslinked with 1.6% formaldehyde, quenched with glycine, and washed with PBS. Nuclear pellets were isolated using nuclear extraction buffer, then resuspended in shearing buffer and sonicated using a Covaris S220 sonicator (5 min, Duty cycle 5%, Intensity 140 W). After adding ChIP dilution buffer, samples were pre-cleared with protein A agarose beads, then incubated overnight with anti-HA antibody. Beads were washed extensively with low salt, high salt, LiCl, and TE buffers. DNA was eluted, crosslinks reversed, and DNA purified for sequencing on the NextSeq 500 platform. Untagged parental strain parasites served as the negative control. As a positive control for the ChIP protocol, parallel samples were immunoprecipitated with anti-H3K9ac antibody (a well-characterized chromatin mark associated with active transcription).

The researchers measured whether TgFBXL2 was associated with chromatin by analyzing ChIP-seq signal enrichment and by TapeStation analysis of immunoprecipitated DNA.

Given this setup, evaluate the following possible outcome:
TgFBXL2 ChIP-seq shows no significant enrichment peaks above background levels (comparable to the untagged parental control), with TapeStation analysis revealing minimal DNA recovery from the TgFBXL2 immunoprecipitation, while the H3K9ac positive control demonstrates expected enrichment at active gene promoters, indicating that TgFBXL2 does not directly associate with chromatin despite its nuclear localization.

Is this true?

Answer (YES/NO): YES